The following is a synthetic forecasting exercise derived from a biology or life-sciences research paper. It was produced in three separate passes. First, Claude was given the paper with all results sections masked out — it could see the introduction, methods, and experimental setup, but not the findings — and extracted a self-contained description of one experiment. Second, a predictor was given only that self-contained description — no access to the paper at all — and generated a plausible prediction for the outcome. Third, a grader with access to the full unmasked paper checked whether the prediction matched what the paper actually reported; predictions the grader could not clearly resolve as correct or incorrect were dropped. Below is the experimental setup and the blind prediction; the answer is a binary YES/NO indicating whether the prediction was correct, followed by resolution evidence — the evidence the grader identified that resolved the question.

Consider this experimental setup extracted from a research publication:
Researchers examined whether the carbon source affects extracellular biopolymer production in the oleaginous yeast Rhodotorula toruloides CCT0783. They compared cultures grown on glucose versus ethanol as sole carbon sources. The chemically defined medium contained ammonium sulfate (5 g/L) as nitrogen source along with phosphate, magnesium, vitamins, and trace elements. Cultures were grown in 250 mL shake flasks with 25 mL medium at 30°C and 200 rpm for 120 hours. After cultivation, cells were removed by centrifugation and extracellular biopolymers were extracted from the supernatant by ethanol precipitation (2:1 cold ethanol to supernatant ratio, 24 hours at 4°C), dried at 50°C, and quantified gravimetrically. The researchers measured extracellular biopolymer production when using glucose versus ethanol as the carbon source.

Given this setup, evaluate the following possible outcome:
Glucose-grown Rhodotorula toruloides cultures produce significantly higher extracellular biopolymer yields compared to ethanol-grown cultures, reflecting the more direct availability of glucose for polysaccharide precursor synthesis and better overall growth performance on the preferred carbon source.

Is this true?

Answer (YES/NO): YES